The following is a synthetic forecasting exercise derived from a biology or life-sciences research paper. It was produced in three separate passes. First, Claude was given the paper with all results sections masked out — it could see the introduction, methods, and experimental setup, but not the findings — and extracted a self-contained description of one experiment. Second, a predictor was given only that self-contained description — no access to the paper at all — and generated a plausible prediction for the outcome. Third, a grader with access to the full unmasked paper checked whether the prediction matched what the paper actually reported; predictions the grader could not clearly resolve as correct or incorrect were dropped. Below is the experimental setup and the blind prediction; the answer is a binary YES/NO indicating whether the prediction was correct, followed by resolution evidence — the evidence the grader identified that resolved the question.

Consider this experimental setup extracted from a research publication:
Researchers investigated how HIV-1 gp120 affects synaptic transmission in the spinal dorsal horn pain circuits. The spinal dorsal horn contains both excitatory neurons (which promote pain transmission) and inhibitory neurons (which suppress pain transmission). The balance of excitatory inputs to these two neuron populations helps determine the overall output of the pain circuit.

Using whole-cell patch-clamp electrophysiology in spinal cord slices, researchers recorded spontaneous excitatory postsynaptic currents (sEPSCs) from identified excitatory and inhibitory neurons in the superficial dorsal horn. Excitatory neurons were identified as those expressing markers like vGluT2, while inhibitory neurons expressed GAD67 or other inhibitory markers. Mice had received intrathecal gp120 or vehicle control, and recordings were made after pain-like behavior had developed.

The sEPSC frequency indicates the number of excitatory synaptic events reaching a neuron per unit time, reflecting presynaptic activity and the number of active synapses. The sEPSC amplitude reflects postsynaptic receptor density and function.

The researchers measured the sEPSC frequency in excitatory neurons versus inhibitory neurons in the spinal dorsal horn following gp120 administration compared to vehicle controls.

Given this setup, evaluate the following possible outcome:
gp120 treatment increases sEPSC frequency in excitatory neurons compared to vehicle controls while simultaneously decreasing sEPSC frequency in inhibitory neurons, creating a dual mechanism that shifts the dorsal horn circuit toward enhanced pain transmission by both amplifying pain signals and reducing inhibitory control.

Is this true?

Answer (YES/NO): YES